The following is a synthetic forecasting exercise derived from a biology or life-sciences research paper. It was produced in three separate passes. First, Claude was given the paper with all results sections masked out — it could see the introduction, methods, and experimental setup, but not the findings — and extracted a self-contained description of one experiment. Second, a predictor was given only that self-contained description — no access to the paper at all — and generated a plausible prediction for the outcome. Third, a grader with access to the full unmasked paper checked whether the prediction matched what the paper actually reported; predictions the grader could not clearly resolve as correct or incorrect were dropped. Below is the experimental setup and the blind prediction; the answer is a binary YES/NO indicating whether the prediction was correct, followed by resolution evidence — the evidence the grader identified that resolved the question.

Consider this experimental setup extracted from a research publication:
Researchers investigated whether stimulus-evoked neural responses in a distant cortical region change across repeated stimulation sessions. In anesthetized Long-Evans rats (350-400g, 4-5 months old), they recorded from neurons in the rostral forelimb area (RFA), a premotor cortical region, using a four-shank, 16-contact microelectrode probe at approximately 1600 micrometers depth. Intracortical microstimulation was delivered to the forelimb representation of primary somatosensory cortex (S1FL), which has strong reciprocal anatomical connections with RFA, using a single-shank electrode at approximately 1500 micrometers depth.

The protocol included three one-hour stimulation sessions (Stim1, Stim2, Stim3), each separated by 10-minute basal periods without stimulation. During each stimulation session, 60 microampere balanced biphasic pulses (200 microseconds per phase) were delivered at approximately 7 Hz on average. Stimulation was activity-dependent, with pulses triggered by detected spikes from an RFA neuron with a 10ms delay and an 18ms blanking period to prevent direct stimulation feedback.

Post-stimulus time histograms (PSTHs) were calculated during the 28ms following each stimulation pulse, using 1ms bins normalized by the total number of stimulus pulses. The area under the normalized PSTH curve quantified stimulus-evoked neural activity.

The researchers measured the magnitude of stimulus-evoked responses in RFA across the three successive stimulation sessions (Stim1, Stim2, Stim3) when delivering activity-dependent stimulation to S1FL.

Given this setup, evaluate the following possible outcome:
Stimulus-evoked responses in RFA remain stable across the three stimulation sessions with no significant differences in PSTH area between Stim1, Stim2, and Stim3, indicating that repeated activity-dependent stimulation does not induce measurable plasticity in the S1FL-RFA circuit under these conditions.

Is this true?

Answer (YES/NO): NO